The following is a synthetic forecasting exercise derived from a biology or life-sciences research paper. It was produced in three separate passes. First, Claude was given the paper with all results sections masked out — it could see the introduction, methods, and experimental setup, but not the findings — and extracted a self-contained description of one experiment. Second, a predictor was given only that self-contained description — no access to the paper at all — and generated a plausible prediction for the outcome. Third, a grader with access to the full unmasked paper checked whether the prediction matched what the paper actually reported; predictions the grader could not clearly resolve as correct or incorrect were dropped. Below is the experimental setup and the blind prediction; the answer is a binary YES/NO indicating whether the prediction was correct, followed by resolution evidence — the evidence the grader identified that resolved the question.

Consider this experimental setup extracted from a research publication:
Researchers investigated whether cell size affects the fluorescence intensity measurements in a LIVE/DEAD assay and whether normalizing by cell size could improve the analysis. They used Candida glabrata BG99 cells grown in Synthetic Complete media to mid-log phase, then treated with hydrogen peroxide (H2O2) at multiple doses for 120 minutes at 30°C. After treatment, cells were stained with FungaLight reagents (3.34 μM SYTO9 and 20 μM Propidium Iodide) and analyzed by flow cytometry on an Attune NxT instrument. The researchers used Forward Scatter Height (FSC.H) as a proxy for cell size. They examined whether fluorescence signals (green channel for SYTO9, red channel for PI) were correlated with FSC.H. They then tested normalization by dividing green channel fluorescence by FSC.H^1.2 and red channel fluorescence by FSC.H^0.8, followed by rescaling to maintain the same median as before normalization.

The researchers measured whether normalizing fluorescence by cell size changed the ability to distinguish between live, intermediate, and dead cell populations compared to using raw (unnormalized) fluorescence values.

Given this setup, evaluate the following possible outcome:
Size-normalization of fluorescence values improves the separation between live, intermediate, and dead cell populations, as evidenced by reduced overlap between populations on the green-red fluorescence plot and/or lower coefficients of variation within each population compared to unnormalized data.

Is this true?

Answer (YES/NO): NO